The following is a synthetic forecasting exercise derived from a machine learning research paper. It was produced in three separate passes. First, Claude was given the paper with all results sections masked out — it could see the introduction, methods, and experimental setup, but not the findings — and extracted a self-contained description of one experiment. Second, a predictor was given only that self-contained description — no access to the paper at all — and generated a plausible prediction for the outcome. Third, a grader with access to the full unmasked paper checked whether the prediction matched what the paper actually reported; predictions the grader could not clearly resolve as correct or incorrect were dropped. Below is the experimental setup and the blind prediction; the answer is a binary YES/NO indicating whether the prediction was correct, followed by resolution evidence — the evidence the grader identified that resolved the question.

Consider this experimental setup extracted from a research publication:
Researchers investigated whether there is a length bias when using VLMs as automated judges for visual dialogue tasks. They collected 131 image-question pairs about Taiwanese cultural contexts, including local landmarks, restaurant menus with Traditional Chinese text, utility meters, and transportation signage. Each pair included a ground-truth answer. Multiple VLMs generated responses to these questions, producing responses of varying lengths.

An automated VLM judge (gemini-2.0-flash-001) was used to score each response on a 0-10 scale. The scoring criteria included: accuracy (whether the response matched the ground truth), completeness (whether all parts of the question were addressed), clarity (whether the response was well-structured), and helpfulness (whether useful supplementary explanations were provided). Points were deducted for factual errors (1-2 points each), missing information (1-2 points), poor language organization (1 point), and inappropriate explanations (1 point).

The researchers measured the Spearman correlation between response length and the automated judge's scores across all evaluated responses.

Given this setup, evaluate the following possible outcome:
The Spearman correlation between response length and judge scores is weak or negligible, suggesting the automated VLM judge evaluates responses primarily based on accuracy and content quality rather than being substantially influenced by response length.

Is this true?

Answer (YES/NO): YES